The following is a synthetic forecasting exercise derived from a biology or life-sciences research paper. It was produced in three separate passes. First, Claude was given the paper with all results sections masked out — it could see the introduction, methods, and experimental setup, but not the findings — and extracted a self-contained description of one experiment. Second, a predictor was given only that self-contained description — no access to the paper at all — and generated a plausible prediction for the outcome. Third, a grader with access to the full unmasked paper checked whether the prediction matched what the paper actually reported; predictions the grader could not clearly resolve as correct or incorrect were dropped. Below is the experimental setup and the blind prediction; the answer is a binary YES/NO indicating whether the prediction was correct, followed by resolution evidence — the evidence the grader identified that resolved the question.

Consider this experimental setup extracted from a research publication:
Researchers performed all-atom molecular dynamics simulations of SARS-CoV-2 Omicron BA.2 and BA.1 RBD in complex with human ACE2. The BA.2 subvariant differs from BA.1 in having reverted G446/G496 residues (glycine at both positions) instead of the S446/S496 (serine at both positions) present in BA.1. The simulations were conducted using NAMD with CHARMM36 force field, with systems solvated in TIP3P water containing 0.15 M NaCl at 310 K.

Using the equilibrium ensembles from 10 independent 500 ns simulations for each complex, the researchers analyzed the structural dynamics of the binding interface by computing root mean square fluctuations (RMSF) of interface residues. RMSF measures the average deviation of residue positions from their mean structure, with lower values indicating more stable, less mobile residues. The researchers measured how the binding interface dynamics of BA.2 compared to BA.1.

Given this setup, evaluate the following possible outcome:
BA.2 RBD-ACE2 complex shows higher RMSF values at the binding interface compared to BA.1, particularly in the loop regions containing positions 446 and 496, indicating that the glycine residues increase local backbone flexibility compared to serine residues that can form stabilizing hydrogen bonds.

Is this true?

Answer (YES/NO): NO